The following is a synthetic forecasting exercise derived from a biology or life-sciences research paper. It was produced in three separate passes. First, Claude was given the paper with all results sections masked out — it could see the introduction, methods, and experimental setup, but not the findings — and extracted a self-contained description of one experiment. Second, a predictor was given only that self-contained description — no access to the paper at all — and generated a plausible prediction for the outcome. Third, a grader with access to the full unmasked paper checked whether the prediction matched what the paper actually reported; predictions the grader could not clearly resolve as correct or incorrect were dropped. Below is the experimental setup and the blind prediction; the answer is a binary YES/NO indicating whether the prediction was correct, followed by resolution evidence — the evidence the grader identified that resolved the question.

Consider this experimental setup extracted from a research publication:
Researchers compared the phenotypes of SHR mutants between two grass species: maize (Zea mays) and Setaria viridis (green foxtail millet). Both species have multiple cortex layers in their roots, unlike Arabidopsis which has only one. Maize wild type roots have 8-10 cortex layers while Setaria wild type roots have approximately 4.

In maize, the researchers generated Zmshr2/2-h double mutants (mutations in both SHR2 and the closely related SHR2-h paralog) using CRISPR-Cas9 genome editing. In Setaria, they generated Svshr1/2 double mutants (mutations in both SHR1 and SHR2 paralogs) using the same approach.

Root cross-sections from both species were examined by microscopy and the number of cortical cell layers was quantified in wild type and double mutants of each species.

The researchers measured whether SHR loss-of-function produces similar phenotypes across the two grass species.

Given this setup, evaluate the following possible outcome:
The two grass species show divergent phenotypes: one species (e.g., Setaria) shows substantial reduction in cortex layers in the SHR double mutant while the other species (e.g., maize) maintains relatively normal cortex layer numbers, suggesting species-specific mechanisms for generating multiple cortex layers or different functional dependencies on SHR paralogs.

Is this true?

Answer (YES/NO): NO